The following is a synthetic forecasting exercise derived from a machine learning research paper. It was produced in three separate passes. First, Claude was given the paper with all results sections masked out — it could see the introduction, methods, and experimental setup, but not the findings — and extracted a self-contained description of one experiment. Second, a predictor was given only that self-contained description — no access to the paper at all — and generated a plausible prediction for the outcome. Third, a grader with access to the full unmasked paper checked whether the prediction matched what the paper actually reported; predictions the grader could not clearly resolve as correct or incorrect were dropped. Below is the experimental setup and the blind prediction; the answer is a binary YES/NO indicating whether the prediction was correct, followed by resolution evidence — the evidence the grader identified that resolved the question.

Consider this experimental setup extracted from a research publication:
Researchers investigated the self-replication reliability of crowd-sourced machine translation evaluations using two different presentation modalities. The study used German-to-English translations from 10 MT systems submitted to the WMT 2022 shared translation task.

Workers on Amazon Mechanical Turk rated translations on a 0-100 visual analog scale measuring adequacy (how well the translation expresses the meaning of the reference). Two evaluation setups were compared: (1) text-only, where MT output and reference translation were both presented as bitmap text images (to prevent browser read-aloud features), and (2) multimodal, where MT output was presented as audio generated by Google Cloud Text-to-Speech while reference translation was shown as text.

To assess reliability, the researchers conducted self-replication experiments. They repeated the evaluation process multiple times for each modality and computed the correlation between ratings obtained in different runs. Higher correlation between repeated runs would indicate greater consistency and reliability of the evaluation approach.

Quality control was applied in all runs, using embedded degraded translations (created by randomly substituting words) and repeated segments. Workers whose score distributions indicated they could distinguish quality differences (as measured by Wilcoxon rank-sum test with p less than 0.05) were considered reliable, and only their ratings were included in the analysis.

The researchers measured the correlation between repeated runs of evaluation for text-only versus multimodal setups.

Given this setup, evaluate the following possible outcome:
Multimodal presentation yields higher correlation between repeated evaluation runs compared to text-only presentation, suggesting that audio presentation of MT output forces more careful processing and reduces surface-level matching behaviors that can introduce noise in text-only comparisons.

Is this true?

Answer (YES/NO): YES